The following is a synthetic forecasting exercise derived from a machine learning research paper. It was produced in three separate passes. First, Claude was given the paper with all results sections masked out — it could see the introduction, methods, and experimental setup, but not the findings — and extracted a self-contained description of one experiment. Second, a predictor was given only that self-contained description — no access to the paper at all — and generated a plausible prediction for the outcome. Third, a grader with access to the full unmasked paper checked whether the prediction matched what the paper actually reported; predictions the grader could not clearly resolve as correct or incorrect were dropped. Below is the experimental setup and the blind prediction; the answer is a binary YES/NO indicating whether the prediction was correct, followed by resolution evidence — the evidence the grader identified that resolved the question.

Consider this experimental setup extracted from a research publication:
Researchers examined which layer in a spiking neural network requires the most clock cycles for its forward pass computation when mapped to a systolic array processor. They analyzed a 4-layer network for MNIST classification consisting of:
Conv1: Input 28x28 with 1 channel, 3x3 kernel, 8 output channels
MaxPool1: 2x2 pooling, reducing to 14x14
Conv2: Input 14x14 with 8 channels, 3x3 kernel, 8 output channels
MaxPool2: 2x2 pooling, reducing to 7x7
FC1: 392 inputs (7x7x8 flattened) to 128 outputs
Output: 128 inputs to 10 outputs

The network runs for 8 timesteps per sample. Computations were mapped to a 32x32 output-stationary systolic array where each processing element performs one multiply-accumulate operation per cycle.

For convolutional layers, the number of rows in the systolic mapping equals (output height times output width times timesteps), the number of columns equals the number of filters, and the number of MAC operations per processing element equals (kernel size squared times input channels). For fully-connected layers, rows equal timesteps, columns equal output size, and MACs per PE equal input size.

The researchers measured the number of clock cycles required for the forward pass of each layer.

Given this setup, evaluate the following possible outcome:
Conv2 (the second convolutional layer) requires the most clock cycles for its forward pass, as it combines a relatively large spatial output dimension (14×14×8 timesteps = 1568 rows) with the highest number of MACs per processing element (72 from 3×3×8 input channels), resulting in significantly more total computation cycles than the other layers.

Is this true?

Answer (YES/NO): NO